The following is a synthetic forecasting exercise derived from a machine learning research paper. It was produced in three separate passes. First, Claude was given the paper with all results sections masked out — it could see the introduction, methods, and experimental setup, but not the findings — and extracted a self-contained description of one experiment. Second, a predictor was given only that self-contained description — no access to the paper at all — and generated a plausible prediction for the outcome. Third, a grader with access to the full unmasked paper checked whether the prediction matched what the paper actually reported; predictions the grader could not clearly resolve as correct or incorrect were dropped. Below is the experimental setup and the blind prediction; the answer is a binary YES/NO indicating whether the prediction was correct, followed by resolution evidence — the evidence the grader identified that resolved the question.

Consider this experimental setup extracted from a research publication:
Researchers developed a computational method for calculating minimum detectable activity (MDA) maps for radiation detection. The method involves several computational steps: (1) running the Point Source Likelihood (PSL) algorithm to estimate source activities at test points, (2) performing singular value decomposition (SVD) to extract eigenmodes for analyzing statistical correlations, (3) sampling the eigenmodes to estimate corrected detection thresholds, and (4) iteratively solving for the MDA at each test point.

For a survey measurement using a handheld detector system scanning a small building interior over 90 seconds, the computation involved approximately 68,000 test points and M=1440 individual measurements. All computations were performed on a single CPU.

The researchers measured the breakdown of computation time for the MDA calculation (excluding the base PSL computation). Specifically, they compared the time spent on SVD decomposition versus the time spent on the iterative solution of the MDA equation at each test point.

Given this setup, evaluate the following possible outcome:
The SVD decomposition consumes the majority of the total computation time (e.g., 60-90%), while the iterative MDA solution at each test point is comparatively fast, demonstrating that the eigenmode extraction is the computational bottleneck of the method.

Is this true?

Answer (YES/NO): NO